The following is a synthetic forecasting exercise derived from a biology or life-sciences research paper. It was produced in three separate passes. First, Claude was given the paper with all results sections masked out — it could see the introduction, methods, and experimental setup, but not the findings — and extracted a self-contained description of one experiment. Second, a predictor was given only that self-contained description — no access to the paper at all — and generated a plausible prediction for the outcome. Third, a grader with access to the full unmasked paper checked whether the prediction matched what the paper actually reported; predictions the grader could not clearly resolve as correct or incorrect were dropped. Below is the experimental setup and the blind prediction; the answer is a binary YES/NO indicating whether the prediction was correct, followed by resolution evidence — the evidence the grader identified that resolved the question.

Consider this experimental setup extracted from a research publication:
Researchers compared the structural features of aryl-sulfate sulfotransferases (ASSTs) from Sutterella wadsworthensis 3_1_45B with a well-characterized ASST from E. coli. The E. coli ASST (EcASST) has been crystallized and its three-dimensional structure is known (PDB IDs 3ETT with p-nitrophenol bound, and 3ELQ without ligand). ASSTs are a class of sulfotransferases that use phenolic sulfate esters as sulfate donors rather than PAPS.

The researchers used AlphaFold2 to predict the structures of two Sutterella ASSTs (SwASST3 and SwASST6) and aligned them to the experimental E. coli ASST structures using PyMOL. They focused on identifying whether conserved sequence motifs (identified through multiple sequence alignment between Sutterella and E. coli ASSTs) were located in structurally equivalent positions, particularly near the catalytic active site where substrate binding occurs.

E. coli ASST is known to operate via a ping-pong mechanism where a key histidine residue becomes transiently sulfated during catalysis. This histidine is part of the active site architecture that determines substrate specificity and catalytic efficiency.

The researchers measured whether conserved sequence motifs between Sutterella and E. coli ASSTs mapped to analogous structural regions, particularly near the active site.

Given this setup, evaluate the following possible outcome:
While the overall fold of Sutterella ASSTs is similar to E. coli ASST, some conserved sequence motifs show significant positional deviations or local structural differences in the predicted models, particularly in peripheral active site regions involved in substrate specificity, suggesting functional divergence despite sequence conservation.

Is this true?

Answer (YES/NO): NO